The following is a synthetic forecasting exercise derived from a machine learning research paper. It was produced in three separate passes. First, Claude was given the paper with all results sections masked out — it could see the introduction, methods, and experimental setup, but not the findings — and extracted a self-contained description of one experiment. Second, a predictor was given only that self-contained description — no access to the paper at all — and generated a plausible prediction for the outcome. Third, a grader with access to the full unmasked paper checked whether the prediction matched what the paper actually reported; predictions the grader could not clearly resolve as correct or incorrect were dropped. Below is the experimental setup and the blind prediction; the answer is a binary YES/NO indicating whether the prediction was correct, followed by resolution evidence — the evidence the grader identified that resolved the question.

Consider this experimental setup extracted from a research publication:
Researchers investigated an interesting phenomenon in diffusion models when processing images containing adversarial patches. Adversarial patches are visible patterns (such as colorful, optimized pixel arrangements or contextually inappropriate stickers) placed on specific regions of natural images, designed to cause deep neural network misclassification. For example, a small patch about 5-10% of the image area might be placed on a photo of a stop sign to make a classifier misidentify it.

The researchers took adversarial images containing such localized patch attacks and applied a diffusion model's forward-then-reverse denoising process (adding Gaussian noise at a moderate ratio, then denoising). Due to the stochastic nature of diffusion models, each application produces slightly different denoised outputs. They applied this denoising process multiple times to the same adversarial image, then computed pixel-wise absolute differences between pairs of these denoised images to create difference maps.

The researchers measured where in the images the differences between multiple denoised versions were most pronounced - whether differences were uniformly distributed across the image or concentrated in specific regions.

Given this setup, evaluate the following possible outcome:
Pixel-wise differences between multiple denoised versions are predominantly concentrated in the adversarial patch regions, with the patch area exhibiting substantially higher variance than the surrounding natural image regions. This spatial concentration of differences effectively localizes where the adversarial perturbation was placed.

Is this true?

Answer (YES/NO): YES